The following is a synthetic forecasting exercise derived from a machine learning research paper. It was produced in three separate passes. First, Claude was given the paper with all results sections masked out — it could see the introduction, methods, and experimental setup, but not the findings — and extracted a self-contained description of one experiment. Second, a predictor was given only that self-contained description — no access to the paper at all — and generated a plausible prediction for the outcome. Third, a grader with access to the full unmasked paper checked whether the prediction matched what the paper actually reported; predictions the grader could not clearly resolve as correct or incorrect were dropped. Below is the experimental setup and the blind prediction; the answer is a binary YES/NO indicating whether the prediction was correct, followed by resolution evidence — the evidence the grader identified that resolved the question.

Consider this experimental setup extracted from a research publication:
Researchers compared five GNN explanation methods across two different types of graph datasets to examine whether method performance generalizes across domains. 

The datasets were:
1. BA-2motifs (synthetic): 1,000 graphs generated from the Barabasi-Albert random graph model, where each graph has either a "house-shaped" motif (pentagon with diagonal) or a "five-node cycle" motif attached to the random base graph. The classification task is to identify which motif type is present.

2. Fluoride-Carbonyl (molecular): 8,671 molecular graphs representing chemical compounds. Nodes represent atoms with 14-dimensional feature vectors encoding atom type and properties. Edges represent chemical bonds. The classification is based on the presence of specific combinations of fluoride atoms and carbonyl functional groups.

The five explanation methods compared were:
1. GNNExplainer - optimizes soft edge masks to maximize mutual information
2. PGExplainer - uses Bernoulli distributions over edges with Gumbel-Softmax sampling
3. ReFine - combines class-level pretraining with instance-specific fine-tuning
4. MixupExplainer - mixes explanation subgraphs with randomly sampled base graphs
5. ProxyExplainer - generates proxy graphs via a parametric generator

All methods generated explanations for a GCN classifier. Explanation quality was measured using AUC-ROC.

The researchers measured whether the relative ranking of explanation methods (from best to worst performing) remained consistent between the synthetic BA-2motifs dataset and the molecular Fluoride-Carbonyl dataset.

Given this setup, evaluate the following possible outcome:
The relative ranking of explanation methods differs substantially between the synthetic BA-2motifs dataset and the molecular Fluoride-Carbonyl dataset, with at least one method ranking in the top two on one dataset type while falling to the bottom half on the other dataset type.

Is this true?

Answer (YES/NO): YES